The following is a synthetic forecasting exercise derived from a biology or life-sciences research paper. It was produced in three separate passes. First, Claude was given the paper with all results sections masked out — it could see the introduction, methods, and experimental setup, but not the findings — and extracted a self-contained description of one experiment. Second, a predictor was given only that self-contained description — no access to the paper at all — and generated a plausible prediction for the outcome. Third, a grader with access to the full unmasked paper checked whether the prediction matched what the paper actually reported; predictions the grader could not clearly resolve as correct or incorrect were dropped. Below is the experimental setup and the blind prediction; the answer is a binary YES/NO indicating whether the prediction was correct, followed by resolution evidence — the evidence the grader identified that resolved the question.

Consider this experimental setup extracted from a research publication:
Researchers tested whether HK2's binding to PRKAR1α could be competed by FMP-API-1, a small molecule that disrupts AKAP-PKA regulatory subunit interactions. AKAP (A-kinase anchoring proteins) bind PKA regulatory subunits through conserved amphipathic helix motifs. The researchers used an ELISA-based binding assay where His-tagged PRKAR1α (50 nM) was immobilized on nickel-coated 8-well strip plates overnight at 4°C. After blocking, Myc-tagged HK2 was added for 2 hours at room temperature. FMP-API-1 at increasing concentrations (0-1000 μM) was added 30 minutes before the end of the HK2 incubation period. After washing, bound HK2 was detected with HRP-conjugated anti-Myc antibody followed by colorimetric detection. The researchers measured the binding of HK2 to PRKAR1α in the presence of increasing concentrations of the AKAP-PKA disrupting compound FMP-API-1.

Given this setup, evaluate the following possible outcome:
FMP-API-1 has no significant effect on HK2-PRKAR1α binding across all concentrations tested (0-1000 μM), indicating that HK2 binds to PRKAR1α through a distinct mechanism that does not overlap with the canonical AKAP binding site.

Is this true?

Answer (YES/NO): NO